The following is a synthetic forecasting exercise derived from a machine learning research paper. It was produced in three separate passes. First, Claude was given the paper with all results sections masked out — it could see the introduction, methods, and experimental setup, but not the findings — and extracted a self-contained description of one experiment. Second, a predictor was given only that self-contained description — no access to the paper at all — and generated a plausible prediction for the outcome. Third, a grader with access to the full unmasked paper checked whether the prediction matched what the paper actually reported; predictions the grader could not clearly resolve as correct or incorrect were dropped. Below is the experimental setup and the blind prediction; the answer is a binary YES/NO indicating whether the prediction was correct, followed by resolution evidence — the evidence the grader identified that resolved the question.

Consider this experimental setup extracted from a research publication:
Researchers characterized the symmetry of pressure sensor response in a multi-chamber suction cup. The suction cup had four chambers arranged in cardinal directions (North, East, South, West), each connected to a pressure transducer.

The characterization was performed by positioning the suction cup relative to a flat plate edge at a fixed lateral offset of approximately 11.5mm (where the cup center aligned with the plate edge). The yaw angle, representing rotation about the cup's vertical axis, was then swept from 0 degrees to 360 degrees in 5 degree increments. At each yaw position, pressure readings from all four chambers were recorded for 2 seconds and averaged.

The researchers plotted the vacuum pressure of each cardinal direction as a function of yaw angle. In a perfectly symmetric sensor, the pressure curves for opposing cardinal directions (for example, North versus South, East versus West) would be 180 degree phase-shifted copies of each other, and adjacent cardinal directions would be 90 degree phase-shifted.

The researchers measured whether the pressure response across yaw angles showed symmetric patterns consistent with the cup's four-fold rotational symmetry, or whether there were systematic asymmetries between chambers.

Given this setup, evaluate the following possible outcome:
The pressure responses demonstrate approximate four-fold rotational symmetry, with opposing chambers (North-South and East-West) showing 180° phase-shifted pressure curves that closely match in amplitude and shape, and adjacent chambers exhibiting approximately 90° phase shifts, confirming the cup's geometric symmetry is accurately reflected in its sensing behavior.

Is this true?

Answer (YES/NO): NO